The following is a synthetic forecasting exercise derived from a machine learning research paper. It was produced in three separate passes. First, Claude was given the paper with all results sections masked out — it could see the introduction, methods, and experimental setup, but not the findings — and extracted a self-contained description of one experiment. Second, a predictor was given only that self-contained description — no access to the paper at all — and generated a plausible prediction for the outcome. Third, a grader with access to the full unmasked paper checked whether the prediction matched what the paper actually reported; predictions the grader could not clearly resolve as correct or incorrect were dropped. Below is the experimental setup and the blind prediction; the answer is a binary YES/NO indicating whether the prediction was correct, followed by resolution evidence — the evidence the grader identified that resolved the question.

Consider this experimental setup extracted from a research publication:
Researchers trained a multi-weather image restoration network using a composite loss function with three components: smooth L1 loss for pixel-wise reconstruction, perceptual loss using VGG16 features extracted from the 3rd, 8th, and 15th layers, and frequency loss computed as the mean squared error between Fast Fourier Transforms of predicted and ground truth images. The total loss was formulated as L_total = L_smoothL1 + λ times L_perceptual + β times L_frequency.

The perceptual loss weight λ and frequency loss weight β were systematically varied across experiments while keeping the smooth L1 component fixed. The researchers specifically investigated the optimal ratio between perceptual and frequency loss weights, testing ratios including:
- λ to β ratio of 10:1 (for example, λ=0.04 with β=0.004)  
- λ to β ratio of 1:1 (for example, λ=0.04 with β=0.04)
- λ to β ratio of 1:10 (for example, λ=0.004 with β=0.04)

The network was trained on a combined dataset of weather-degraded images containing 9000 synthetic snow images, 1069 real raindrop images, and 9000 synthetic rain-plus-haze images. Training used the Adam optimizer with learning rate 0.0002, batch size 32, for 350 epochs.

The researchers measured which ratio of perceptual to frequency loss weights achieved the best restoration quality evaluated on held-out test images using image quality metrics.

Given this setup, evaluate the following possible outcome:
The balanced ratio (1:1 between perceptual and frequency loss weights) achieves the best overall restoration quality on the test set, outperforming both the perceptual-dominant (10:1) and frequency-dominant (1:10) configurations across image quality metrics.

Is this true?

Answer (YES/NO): NO